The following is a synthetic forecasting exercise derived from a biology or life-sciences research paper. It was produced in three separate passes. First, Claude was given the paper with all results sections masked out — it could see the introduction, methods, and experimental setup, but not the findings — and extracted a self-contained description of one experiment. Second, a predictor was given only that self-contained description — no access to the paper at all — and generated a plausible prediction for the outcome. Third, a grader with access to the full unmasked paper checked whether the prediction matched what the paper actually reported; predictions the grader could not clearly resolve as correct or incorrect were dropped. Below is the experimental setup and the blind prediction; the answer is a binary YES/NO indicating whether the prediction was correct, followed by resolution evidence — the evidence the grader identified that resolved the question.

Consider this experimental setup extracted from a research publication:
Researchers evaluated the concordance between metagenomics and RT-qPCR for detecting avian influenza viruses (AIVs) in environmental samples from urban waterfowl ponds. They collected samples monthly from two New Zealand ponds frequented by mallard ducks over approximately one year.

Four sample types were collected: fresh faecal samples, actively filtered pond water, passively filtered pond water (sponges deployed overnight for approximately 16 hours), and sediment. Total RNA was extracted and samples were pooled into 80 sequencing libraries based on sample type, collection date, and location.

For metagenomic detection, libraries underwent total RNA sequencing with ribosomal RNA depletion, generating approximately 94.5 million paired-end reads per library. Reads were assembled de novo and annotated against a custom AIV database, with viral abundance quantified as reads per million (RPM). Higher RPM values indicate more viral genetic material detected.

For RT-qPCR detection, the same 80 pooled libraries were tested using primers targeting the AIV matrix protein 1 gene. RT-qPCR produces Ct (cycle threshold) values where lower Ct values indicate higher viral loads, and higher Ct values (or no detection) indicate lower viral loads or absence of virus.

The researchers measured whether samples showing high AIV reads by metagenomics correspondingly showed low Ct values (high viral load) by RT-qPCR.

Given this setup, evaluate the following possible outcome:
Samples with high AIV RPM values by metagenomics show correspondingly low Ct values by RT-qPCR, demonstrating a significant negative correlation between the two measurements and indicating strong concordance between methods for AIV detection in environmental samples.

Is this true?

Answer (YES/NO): NO